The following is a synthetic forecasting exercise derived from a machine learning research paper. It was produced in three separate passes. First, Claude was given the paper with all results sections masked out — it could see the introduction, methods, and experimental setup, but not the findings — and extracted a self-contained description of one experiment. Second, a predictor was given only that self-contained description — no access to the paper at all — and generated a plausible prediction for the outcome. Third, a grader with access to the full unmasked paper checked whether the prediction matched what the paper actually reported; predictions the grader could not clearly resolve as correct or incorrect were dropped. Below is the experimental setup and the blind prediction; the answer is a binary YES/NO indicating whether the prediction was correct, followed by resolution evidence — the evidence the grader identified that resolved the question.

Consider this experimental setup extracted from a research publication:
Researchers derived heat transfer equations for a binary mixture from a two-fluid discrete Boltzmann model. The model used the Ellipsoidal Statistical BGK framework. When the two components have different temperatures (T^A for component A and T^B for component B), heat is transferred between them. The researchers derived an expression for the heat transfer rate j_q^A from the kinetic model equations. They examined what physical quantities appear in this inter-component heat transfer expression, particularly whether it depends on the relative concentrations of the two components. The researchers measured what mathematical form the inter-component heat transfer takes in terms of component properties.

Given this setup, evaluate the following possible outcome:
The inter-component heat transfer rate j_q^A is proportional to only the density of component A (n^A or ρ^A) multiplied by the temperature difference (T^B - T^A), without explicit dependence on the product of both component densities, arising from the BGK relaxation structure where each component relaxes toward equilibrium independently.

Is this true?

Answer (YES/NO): NO